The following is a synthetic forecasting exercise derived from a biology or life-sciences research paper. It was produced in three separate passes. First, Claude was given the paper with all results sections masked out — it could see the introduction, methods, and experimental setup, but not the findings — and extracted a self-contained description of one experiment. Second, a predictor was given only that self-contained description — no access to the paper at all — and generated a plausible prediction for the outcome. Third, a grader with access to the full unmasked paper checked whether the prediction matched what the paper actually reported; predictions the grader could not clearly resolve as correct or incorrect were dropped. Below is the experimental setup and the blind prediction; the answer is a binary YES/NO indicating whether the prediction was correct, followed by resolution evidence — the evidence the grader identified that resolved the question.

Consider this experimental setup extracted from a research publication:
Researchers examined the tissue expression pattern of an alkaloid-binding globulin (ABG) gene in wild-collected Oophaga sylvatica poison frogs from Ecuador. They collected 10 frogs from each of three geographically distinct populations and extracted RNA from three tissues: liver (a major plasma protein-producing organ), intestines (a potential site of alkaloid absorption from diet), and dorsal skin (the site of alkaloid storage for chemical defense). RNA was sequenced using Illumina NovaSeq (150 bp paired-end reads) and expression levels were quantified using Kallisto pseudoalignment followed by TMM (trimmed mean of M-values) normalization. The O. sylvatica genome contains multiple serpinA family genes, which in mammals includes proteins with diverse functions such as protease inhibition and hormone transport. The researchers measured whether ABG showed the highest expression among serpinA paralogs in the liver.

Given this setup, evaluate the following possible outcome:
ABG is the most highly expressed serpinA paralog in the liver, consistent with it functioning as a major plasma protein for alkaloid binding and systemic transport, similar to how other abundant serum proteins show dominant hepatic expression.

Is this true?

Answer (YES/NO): YES